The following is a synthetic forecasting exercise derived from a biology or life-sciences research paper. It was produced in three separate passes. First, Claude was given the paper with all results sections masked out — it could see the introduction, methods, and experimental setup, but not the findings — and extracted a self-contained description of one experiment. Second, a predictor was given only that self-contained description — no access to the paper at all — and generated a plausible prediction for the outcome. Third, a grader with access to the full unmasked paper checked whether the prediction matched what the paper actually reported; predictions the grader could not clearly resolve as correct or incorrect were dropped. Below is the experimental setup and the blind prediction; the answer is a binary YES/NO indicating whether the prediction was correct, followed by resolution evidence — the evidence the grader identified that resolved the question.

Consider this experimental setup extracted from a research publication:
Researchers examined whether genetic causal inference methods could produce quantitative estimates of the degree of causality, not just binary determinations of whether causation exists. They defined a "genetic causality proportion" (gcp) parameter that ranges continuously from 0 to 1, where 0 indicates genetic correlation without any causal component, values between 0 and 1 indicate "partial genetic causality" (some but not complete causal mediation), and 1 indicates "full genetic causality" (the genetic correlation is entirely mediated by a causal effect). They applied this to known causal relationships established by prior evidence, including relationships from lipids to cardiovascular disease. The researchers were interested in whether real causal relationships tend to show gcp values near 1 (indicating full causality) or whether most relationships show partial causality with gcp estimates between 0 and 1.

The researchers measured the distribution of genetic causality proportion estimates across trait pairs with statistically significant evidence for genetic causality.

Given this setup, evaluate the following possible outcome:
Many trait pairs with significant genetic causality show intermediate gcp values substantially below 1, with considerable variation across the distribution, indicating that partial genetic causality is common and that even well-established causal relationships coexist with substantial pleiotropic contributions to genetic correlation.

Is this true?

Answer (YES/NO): YES